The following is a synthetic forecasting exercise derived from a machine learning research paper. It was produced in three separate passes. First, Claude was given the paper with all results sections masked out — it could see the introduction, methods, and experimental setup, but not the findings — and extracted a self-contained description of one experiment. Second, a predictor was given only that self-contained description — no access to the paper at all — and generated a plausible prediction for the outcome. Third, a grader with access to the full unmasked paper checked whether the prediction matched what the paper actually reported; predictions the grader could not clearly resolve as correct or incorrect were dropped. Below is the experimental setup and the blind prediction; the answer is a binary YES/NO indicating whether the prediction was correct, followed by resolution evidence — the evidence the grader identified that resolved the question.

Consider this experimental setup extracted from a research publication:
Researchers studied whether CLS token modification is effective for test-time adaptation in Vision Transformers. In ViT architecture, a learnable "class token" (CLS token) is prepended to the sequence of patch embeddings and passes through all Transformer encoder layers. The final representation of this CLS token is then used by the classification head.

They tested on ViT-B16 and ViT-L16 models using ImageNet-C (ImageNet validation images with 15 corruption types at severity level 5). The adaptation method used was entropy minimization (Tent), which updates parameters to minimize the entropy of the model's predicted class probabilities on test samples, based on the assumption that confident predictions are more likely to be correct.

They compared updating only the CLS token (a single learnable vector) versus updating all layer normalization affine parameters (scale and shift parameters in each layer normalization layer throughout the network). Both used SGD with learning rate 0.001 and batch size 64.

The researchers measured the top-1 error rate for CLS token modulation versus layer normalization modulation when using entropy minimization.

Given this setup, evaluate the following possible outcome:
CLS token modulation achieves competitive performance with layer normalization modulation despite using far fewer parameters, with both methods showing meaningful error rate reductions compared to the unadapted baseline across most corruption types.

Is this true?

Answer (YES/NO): NO